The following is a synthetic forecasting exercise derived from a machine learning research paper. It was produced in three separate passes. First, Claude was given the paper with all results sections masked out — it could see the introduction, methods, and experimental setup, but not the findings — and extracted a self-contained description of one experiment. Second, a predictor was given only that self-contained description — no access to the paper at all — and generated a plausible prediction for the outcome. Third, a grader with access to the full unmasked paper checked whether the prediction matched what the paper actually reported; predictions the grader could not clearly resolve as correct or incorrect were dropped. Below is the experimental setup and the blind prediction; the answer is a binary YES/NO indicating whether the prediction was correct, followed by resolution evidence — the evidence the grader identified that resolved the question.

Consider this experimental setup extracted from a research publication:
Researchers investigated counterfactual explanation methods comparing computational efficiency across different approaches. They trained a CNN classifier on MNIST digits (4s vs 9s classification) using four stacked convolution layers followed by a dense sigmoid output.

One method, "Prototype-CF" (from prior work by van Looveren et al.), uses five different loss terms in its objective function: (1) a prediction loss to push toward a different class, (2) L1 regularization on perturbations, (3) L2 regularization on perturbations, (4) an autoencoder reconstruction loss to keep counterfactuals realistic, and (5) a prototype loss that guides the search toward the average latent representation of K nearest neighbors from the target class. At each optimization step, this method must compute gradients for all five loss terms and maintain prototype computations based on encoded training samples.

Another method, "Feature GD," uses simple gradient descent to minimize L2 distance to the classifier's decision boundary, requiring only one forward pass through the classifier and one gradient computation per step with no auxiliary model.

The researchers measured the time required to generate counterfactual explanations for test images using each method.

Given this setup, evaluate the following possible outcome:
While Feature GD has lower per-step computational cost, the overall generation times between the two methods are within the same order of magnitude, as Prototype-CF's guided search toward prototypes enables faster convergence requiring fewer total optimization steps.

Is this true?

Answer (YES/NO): NO